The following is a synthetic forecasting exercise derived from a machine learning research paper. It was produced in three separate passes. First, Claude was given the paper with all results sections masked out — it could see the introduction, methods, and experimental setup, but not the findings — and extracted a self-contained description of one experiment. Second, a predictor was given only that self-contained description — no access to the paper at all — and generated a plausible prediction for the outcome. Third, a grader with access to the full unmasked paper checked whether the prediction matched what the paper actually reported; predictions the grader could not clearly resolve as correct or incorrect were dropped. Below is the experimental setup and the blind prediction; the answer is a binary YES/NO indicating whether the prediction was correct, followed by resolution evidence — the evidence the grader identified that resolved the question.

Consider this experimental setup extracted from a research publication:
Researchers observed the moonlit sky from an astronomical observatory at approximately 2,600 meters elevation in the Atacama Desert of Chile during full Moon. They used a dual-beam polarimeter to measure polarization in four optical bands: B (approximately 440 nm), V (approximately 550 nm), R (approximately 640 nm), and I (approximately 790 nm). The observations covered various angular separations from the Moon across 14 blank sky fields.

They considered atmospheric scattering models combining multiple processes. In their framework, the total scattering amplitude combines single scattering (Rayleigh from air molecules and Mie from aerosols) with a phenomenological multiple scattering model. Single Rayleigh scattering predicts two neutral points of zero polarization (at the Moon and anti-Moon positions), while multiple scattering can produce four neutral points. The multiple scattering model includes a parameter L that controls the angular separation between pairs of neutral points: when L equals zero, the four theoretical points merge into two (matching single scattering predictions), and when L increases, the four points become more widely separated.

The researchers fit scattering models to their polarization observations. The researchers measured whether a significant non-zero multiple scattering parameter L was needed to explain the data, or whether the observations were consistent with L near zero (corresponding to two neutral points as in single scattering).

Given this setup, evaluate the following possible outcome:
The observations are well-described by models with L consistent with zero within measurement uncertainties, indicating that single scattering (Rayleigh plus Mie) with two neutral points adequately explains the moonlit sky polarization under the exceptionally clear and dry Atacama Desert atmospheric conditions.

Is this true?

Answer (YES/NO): YES